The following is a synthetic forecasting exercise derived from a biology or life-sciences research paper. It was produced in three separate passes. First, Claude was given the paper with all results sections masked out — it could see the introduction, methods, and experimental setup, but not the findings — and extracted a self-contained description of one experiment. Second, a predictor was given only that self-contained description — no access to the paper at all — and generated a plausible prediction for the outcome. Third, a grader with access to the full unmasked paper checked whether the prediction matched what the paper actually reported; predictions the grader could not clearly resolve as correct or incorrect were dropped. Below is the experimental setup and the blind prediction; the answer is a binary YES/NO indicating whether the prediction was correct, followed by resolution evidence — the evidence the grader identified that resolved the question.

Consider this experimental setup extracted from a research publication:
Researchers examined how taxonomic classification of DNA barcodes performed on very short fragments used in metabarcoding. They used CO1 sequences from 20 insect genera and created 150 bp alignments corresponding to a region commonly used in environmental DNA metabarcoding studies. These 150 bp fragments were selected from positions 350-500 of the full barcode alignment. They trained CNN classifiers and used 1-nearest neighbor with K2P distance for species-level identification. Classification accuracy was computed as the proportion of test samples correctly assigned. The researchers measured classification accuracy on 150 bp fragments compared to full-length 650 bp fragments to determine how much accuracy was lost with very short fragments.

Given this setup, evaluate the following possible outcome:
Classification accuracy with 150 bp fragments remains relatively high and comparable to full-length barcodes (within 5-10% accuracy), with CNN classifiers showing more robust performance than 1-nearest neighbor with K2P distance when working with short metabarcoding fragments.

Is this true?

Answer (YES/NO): YES